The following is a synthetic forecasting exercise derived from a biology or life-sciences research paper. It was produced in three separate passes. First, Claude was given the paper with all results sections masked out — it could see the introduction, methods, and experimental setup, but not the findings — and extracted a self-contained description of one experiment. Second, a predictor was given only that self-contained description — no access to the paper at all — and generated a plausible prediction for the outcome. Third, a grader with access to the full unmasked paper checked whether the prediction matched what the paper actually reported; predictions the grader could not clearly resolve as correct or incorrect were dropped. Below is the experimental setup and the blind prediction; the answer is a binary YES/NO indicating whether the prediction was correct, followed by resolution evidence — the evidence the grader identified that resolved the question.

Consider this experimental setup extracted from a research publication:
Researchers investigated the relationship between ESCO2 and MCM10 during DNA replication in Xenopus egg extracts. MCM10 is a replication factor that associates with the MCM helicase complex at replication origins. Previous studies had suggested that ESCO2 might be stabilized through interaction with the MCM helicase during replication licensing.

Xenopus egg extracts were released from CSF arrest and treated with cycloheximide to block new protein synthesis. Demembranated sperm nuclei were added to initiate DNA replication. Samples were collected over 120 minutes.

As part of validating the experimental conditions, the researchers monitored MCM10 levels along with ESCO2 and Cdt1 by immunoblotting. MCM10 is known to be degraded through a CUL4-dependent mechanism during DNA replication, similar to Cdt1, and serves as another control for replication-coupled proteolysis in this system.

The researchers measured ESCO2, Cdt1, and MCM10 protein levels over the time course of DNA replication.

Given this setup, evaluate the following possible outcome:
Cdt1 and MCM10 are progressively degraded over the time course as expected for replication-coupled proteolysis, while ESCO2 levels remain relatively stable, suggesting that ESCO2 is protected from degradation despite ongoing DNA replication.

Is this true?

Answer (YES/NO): NO